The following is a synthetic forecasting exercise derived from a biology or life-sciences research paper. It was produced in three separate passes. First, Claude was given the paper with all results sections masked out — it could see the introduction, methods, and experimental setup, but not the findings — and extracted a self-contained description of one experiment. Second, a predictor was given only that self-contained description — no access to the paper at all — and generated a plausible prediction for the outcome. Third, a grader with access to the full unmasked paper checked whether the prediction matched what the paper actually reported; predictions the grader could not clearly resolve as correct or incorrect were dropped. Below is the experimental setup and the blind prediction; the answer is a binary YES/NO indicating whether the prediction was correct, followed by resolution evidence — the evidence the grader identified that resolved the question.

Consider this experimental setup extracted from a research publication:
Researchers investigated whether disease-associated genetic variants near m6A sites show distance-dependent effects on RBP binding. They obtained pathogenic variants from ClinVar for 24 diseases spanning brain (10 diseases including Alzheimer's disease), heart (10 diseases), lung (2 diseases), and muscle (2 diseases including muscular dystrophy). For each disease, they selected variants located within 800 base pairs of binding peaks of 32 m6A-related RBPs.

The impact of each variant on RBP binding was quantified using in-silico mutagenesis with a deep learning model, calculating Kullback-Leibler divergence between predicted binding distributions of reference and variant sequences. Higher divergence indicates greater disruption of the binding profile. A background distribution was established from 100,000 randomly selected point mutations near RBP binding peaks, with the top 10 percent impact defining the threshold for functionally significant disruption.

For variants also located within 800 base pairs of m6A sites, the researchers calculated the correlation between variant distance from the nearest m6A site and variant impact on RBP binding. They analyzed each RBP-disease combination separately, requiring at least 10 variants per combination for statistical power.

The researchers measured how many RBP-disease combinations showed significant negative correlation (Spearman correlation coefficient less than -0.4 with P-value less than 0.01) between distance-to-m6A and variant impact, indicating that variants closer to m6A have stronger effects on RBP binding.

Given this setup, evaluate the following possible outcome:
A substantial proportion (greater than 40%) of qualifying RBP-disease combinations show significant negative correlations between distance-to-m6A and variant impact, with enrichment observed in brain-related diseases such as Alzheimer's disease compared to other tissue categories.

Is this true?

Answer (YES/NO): NO